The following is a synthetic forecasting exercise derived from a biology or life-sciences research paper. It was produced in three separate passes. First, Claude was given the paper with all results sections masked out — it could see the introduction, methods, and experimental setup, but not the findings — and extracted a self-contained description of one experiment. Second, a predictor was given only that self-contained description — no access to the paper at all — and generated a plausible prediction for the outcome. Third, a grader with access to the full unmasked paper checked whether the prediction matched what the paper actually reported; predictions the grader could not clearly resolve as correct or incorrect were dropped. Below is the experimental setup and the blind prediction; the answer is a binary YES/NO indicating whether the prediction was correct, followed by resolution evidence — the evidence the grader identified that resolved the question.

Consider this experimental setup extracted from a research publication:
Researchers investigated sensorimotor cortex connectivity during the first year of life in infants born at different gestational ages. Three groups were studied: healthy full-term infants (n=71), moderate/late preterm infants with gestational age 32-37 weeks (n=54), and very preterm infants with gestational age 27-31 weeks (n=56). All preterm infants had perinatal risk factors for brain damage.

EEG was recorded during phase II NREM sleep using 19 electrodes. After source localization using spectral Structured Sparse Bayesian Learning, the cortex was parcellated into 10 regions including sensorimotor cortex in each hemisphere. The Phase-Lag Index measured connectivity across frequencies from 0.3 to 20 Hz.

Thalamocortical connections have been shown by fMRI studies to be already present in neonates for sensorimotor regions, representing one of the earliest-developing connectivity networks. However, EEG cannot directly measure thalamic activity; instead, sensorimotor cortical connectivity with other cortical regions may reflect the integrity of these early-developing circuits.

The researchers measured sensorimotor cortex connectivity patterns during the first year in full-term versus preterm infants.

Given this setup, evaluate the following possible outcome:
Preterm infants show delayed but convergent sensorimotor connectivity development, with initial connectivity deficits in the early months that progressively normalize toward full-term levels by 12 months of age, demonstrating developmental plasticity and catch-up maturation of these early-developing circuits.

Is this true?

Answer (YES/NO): NO